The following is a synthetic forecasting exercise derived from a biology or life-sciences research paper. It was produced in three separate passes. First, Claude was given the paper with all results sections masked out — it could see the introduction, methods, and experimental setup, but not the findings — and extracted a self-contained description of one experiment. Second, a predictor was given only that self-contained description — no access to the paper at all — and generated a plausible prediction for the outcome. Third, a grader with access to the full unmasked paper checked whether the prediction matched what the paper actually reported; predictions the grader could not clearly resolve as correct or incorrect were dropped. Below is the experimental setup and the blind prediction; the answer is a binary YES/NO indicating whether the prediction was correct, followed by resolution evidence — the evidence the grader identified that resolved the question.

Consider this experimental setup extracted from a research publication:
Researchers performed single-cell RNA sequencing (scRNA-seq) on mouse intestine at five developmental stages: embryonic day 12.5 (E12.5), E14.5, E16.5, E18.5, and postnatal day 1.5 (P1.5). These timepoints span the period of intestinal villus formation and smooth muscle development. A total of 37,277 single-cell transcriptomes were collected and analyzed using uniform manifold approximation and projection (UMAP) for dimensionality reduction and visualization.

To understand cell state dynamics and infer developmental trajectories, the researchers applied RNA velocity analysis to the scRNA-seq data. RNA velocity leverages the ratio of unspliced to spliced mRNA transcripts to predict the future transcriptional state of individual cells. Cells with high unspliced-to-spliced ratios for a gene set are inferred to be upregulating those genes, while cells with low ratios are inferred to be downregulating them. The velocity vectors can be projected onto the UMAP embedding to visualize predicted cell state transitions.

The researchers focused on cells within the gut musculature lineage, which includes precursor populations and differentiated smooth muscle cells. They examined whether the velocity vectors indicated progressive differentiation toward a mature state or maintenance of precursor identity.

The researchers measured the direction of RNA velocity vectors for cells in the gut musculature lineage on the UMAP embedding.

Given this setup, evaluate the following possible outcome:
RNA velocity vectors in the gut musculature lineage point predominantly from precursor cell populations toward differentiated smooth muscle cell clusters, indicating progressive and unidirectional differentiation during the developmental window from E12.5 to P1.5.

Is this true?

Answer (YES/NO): YES